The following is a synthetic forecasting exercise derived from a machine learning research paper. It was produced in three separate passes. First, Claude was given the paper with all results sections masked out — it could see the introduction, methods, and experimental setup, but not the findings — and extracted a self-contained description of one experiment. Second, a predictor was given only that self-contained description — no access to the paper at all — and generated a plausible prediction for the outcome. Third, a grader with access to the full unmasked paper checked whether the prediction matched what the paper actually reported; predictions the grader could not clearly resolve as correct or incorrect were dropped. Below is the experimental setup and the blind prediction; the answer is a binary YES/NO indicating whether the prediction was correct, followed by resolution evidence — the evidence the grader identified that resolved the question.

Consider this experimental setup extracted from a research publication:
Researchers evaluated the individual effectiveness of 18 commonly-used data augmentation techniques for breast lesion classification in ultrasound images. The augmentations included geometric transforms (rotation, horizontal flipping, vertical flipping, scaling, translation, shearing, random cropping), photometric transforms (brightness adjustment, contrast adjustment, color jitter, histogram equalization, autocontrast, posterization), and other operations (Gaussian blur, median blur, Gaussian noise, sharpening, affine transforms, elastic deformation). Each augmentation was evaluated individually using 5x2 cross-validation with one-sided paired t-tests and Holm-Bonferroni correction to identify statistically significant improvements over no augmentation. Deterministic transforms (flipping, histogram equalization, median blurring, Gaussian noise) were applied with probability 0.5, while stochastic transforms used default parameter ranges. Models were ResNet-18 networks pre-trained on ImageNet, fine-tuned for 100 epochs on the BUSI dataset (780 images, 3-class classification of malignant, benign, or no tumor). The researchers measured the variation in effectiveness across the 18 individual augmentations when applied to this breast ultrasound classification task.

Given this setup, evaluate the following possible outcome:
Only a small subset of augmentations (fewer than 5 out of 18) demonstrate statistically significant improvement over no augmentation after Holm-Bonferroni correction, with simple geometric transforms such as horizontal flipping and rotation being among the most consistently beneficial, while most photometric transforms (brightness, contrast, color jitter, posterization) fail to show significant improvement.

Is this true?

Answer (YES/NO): NO